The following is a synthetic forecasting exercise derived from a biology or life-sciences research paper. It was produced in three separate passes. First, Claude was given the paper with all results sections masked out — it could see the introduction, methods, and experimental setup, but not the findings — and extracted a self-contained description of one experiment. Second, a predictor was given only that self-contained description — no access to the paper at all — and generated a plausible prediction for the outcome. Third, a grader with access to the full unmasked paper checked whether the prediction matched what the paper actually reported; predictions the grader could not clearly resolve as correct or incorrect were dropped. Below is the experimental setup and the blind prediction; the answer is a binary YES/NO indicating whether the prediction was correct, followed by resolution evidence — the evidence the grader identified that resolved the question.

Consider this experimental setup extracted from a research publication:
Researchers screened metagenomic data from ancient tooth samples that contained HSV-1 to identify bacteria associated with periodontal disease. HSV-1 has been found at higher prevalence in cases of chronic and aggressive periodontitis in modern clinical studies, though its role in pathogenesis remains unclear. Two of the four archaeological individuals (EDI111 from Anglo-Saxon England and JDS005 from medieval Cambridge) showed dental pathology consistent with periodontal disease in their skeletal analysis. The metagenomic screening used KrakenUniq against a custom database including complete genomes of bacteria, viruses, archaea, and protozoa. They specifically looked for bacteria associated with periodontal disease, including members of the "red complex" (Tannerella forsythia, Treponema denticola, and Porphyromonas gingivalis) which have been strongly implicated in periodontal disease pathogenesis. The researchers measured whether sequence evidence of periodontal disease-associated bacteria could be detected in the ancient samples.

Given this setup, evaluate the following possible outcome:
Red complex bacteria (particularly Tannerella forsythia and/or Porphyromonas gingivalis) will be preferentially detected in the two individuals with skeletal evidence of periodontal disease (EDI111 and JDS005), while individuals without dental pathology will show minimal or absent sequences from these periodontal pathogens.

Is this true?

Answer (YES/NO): NO